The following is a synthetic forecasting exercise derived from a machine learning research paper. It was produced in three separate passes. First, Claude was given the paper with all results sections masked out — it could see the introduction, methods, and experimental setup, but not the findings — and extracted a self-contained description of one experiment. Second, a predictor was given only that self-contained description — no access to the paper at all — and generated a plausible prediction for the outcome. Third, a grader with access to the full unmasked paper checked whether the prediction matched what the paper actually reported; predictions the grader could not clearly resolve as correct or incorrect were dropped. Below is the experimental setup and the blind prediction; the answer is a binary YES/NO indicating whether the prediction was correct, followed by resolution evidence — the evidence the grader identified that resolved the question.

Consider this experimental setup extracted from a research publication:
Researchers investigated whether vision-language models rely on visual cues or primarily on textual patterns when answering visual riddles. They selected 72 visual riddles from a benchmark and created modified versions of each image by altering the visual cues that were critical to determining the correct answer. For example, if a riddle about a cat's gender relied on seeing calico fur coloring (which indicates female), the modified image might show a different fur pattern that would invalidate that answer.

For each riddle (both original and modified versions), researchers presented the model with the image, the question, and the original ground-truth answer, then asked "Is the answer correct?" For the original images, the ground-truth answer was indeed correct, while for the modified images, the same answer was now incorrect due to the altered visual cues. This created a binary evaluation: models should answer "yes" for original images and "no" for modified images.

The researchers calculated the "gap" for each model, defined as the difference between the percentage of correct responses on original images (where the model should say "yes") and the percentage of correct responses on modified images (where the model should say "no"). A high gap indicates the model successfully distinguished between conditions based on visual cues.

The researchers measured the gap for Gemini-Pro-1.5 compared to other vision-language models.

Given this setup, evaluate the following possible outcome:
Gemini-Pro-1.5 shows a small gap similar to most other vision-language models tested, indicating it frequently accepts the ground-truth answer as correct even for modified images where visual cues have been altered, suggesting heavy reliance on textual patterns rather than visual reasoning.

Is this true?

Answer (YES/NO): NO